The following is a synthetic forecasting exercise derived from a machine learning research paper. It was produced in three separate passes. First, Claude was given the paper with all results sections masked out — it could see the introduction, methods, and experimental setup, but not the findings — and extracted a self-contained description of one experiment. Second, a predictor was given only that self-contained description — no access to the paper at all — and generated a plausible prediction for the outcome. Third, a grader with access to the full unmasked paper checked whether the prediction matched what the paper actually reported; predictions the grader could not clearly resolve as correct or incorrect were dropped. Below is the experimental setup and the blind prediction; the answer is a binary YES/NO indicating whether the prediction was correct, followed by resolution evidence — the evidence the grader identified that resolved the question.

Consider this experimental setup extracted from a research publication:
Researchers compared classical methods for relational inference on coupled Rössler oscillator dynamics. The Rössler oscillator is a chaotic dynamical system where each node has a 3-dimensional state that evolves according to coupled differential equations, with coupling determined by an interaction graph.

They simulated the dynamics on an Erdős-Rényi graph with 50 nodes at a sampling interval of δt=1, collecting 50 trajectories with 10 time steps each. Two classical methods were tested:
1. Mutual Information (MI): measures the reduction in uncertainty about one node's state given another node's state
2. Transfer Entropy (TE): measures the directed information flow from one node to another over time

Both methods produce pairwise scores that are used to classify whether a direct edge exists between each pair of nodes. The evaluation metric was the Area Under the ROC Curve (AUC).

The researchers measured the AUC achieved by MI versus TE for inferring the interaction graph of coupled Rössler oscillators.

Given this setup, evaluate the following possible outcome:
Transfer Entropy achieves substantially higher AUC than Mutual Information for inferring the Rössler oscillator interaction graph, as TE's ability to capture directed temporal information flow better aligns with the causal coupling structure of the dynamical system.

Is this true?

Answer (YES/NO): NO